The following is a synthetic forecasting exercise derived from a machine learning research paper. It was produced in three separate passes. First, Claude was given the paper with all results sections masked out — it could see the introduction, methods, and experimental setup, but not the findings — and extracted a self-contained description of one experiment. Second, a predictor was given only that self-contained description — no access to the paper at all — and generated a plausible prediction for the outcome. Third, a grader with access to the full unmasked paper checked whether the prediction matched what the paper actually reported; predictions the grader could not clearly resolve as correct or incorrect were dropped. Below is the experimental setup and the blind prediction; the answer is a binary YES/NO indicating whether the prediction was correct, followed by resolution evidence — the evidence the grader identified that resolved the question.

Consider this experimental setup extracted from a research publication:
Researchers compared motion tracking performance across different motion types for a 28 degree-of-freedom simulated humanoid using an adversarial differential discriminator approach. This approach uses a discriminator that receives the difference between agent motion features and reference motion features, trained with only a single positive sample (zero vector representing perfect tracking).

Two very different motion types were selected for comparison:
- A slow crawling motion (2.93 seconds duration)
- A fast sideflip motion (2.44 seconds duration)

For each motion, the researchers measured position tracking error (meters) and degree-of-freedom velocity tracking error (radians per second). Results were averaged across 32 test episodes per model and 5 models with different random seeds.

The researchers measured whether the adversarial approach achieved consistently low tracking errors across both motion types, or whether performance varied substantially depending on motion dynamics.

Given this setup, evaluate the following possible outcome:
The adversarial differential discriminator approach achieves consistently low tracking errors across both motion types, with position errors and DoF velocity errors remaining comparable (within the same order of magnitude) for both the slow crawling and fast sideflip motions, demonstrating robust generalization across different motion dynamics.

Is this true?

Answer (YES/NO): NO